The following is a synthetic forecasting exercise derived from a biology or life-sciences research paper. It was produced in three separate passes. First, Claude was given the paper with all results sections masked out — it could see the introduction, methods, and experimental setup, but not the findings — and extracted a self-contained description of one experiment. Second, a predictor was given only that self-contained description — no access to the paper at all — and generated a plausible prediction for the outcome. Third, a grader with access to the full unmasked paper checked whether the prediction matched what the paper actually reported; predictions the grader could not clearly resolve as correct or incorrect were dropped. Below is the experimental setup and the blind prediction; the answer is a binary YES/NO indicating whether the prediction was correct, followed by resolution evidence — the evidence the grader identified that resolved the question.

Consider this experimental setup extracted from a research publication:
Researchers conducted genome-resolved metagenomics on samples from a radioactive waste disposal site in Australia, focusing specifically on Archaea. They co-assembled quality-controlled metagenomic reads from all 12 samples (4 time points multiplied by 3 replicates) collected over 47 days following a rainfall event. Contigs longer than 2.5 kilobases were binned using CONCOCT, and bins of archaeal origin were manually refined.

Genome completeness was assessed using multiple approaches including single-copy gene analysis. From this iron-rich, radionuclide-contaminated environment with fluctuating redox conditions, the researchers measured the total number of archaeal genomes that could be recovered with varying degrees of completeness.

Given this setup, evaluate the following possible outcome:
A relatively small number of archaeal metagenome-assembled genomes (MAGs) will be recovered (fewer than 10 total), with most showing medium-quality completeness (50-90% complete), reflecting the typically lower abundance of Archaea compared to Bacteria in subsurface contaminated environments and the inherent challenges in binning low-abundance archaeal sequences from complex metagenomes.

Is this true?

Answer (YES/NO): NO